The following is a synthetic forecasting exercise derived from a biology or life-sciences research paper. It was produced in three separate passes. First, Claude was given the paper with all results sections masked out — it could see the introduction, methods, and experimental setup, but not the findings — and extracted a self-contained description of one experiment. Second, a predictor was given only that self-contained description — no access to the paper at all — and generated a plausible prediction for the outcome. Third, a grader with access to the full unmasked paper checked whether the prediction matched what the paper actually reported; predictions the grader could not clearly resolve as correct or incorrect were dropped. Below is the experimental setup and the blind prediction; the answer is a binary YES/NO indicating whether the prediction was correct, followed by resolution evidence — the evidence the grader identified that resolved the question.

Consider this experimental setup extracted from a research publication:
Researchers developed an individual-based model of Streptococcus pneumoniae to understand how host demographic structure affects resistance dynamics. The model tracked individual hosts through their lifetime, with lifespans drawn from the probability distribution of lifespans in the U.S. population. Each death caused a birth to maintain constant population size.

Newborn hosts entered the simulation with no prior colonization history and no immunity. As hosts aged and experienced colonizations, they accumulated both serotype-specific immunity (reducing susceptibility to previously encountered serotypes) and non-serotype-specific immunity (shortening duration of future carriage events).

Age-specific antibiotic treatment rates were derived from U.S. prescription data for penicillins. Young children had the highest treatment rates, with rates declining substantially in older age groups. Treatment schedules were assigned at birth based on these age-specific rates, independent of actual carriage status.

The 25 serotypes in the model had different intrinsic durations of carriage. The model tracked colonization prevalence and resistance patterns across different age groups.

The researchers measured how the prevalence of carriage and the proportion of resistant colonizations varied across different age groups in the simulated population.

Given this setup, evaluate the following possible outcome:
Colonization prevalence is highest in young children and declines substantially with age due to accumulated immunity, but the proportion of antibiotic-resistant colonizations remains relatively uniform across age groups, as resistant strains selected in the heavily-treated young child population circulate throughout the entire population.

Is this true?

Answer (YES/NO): NO